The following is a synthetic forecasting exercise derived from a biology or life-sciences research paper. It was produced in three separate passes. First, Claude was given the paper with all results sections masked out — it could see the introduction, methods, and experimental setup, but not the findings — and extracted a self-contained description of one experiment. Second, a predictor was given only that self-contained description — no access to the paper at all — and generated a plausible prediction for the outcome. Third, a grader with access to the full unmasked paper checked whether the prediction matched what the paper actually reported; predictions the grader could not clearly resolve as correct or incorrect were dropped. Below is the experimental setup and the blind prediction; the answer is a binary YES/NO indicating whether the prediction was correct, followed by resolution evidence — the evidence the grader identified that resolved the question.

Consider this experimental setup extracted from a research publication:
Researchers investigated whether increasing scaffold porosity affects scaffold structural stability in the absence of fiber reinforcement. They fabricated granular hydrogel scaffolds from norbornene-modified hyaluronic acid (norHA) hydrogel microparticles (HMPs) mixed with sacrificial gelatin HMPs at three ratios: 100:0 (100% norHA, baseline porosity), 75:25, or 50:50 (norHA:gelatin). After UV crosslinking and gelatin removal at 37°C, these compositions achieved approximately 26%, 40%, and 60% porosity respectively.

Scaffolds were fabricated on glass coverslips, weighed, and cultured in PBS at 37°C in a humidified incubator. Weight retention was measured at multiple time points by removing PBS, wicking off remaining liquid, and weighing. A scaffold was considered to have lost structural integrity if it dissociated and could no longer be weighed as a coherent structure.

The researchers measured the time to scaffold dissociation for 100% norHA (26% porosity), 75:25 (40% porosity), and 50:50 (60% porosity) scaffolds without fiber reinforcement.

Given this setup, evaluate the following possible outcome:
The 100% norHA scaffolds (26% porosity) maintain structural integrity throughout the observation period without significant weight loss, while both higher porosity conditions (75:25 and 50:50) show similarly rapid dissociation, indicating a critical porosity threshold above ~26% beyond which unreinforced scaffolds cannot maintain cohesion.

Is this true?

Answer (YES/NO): NO